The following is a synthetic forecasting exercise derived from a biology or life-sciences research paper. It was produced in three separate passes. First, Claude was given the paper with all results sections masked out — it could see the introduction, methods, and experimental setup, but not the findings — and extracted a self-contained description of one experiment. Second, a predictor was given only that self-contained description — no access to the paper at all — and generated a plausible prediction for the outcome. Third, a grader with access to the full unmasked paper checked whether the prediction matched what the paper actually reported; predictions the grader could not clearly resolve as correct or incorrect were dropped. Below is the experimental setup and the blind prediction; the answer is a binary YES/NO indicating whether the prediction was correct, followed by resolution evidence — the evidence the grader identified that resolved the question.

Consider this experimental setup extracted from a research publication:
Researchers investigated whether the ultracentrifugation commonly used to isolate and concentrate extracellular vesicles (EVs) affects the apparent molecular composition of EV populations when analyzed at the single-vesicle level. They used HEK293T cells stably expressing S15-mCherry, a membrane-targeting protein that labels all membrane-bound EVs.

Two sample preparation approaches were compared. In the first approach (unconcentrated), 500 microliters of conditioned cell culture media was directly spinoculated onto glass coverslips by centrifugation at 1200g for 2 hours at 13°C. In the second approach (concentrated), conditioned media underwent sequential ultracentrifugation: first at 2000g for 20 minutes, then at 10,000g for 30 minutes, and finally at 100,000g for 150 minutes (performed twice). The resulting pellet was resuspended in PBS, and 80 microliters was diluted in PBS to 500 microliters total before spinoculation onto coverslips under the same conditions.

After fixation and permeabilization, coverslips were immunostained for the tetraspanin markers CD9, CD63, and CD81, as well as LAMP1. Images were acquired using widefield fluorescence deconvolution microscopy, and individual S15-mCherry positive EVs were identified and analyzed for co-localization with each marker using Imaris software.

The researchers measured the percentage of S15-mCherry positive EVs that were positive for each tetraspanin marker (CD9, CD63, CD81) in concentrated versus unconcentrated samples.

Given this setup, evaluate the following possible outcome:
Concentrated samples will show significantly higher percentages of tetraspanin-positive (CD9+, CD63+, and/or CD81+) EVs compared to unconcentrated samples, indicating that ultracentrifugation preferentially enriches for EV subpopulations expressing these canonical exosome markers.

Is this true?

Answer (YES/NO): NO